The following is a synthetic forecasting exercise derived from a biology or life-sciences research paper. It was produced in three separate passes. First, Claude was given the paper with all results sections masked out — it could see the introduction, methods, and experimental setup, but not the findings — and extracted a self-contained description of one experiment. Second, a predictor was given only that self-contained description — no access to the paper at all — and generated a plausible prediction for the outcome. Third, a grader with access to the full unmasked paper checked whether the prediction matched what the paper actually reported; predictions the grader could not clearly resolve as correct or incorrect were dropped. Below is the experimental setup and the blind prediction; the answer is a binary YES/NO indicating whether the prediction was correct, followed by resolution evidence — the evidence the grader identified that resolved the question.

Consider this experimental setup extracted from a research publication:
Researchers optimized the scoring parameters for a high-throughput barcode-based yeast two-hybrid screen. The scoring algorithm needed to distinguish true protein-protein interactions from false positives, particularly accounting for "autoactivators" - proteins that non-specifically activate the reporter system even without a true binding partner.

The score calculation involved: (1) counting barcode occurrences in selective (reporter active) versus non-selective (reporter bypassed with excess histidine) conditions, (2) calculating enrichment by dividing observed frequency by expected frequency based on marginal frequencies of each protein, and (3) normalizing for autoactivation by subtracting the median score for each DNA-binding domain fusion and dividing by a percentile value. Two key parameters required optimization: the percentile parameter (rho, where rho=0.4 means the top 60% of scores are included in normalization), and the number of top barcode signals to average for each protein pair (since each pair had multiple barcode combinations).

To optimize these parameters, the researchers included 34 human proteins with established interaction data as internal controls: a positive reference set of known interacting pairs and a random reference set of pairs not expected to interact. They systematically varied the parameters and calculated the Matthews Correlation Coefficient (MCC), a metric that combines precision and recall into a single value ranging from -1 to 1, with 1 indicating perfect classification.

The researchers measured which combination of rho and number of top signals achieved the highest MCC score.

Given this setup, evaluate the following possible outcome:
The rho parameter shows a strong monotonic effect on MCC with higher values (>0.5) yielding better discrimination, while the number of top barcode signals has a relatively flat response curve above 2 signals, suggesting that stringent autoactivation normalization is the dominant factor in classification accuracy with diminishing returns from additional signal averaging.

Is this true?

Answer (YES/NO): NO